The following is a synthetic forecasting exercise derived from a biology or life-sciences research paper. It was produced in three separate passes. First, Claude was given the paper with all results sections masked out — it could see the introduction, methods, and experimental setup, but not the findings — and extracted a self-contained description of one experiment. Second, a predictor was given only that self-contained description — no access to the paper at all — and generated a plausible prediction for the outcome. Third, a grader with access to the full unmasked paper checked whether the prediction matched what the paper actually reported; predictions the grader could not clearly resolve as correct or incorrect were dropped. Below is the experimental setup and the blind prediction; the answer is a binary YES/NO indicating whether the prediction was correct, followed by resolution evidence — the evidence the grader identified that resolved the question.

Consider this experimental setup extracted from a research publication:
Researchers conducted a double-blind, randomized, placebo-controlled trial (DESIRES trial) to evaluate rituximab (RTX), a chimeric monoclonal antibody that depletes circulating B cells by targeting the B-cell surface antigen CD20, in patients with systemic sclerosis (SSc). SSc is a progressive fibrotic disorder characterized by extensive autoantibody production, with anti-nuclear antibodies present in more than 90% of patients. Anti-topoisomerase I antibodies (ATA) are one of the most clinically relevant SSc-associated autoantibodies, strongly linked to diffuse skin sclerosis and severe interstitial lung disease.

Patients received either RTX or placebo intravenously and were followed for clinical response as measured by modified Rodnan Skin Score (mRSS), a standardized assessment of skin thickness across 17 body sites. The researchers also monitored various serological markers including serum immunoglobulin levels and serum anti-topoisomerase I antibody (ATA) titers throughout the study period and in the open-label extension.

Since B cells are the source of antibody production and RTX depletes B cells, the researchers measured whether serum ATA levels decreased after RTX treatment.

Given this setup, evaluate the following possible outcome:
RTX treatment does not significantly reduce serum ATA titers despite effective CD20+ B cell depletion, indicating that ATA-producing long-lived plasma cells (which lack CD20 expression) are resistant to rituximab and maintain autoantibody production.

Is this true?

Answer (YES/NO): YES